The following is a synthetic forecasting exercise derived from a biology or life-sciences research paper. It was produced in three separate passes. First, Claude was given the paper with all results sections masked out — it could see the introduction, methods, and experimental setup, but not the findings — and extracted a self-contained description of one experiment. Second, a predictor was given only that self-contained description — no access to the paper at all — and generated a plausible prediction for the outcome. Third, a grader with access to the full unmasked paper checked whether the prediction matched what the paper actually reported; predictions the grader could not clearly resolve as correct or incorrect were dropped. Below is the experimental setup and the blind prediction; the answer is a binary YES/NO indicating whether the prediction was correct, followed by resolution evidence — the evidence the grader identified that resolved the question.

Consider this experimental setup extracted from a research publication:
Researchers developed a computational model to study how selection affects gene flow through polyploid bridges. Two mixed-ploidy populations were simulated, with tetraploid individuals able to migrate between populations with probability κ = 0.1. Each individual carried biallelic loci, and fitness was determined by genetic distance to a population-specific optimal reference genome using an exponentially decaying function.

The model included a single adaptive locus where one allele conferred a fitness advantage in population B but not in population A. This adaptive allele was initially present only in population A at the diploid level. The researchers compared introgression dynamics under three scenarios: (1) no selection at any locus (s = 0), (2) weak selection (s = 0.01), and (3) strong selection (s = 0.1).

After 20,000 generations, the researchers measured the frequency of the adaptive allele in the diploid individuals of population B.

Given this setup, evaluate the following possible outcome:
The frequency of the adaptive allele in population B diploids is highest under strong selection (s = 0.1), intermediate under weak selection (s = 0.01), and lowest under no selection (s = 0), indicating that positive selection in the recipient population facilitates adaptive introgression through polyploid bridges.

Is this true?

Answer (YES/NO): NO